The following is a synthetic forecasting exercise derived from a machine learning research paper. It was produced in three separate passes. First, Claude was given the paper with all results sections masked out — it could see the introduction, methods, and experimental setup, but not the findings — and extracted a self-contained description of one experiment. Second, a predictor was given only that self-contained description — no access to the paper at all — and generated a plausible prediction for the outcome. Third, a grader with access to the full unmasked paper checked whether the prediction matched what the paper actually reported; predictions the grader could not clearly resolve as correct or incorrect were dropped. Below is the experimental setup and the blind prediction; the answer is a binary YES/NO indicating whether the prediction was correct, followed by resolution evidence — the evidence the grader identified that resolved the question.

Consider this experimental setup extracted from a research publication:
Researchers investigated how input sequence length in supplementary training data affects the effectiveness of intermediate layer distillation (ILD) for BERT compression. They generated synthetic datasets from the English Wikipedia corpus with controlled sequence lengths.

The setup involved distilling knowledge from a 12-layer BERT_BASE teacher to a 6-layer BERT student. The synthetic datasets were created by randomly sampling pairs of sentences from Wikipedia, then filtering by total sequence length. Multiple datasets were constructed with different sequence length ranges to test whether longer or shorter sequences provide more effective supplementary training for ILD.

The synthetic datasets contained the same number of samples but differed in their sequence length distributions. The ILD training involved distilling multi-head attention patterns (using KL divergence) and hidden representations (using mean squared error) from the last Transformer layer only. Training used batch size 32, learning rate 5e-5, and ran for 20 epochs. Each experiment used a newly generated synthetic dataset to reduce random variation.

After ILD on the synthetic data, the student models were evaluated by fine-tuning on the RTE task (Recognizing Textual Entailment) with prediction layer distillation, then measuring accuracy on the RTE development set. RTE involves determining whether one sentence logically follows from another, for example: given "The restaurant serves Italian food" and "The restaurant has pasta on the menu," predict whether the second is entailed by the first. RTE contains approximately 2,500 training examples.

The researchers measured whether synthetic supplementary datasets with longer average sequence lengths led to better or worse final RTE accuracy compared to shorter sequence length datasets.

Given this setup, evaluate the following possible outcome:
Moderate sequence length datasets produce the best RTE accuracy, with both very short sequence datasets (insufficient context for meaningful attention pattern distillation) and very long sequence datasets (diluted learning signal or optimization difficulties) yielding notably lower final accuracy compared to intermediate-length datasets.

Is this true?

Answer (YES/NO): NO